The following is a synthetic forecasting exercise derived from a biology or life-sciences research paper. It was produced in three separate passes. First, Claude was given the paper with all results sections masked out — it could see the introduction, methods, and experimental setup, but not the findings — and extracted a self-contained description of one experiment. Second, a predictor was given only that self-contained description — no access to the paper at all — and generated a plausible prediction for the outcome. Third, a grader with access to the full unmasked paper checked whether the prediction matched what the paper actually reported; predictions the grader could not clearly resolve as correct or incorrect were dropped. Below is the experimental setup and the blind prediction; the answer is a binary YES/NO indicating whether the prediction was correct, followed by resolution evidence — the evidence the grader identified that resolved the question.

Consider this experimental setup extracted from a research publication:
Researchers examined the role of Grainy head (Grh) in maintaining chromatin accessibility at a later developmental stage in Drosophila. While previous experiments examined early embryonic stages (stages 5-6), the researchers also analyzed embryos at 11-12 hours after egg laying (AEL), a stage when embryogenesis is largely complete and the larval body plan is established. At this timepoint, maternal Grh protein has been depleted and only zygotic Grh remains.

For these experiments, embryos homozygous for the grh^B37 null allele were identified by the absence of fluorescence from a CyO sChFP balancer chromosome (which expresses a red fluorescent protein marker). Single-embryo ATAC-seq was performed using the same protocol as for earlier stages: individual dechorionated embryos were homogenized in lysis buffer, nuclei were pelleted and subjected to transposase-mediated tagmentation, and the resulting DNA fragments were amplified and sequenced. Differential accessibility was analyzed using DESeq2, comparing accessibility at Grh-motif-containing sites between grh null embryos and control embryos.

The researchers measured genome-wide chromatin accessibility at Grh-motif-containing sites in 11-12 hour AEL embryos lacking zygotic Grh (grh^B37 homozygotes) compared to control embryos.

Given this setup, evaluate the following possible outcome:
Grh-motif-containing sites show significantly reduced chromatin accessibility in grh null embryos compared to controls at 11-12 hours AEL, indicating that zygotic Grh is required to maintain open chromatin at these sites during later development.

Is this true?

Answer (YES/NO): YES